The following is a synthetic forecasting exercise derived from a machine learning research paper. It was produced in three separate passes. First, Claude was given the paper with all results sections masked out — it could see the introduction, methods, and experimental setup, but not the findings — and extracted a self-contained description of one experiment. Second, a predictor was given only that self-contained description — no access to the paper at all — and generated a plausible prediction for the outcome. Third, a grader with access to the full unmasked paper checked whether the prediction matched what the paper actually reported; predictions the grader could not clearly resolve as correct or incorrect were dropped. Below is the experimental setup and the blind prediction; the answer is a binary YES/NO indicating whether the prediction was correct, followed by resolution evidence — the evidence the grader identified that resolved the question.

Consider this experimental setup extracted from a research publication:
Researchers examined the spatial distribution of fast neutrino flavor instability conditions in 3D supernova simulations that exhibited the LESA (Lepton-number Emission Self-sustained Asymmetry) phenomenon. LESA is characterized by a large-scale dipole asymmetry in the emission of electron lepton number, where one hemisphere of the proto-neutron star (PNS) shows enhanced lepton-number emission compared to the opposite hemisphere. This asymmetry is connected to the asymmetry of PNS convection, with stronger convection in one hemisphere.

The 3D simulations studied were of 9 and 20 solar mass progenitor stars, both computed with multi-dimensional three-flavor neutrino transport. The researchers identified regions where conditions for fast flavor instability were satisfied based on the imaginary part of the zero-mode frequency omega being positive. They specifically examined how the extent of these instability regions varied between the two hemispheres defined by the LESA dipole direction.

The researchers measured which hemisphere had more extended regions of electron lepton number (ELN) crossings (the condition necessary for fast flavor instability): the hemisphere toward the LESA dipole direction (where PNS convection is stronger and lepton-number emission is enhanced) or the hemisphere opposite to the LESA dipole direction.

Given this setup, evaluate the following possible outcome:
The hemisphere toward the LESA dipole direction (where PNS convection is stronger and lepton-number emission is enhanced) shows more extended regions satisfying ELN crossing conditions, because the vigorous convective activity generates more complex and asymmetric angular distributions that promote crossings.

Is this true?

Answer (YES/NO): NO